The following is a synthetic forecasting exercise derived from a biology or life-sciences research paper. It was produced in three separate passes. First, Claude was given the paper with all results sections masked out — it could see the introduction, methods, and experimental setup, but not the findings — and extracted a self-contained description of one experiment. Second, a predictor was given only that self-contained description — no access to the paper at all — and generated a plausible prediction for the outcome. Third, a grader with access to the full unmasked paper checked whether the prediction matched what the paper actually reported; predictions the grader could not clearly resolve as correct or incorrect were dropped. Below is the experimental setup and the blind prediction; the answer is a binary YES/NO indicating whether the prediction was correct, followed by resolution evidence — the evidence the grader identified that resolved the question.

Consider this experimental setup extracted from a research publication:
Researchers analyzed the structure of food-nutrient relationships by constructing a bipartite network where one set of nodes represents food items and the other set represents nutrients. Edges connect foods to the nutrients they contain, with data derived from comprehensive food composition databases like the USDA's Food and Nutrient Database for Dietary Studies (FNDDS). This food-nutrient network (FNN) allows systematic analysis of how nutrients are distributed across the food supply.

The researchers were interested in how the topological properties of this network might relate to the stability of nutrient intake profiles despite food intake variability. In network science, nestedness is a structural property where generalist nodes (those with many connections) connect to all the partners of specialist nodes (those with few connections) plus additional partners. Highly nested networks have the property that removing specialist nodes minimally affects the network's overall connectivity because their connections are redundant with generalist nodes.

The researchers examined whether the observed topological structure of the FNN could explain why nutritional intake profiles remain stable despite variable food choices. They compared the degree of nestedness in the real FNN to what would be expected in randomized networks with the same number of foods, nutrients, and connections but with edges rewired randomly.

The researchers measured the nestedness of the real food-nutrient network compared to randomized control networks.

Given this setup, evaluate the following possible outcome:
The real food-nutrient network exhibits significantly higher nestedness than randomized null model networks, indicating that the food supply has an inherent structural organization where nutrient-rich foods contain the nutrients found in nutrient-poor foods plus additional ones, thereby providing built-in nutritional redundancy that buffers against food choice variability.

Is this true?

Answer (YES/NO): YES